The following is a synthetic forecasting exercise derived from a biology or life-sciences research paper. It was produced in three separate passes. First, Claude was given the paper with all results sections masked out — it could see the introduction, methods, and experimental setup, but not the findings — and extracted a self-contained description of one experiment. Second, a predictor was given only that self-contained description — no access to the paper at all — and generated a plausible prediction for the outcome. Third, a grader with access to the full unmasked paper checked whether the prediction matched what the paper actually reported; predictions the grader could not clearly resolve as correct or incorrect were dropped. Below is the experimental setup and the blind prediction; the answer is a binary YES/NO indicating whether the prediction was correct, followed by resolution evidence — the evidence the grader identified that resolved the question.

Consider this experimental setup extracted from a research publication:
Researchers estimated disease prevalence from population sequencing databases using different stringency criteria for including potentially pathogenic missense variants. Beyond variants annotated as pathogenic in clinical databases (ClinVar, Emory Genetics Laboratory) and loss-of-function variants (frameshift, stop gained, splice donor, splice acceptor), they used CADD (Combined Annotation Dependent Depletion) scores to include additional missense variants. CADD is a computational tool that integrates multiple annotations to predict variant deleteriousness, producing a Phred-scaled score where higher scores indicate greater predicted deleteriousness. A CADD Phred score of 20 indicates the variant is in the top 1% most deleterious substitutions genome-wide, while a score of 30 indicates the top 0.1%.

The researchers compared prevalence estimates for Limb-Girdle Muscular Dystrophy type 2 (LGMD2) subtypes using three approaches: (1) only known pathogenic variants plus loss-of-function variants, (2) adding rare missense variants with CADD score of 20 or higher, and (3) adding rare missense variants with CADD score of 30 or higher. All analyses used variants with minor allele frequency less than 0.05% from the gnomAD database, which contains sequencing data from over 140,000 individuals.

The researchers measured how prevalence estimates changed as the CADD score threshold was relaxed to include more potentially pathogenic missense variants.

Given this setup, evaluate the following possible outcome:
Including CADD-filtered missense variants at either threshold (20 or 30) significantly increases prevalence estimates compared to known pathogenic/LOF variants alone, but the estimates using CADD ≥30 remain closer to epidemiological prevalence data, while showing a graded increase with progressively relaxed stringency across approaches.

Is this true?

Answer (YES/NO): NO